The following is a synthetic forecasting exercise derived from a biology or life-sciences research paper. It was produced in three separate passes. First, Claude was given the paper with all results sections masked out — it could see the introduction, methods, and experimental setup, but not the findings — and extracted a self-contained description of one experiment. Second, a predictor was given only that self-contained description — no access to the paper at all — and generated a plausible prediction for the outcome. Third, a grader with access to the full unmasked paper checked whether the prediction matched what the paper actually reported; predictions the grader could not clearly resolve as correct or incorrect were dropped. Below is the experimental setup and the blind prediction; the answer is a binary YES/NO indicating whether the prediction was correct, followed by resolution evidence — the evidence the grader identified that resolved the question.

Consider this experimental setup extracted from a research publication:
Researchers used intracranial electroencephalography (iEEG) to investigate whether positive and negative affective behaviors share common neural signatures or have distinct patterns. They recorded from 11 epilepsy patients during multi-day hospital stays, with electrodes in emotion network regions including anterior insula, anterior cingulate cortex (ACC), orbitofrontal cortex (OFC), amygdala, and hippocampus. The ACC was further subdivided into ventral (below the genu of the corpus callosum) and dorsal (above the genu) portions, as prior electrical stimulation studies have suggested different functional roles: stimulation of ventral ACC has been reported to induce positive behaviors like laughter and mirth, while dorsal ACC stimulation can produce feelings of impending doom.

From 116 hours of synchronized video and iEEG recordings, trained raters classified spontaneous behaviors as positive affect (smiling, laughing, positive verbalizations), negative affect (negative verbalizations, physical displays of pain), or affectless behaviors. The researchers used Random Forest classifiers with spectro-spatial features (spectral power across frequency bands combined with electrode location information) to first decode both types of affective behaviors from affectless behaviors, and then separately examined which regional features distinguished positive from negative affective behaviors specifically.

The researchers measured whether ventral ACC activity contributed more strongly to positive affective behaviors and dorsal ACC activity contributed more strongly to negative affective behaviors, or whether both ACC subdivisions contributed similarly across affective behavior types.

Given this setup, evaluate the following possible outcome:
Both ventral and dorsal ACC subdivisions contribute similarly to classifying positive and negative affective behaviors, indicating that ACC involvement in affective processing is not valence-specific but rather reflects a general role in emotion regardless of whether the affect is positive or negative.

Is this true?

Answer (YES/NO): NO